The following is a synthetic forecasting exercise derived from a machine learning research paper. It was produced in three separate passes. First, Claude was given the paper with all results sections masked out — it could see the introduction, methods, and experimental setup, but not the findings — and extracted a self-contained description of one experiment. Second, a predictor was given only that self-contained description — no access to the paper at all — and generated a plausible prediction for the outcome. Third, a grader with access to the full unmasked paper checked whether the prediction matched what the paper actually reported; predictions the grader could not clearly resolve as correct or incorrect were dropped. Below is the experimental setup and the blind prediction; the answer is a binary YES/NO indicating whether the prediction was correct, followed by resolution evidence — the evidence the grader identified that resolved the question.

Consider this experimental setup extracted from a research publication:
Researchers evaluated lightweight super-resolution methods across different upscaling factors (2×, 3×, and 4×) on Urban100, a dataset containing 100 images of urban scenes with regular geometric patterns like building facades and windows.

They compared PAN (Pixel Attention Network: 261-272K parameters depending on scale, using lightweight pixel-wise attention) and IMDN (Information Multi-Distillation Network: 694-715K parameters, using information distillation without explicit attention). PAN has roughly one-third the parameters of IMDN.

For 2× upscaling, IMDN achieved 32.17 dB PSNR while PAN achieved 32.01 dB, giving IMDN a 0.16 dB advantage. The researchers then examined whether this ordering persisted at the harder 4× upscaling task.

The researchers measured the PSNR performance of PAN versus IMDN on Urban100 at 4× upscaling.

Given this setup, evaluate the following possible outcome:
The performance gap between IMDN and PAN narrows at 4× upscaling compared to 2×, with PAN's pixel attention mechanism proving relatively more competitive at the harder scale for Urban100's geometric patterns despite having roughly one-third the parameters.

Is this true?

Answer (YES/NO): YES